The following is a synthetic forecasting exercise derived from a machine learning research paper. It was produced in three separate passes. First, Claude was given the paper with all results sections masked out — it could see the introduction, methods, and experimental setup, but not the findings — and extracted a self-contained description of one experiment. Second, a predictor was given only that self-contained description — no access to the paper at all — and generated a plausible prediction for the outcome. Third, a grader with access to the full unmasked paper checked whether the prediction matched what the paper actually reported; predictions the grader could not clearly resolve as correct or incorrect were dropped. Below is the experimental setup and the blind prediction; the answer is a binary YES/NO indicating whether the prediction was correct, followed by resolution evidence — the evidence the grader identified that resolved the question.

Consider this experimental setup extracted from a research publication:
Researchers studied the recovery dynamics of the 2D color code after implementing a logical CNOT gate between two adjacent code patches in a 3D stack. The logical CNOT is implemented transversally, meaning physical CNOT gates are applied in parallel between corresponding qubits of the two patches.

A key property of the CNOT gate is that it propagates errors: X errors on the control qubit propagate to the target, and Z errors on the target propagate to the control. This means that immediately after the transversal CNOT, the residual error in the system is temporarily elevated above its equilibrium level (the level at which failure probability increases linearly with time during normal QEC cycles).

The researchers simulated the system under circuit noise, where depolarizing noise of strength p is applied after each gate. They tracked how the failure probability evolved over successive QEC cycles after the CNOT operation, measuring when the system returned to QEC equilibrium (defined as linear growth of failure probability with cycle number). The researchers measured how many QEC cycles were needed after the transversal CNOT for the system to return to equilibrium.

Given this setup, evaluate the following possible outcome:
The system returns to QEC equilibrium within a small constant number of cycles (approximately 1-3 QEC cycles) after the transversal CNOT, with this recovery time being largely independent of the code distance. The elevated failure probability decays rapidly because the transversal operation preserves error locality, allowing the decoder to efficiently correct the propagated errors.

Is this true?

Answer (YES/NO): YES